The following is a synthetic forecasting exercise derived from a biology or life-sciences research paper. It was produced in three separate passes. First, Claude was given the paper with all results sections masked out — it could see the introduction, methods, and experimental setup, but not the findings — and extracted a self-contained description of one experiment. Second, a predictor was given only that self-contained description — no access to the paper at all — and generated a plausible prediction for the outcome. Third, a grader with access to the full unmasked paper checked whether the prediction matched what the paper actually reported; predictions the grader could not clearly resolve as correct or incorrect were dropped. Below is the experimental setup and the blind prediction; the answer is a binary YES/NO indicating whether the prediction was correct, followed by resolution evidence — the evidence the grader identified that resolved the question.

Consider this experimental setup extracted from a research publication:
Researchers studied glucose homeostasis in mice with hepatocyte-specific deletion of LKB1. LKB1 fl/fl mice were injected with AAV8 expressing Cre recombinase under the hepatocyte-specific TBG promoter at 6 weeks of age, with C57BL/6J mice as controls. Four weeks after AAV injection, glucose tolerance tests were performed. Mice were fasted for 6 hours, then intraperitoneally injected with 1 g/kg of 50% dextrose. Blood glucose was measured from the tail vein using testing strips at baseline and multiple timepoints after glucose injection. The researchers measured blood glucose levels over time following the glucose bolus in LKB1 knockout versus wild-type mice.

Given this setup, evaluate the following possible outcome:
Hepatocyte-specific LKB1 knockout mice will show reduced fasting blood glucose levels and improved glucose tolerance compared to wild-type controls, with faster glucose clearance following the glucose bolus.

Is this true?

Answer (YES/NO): NO